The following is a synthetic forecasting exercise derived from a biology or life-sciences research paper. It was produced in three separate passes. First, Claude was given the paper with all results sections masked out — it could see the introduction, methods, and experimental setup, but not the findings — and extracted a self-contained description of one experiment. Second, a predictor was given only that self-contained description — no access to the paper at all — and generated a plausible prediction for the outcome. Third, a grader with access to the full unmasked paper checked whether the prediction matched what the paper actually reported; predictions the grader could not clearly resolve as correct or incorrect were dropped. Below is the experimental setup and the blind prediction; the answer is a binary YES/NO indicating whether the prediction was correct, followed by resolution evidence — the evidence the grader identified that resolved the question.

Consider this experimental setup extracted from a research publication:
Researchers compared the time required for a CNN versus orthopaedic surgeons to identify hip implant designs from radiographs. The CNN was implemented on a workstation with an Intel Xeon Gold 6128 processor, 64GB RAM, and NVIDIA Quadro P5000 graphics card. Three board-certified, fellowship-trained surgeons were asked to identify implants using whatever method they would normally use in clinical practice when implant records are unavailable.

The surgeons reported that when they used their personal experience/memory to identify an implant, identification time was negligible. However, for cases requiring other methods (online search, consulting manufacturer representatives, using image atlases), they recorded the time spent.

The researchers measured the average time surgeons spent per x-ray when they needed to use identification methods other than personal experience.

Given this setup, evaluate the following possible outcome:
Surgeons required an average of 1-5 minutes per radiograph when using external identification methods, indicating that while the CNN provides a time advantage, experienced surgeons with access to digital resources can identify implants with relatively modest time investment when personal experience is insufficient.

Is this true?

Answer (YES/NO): NO